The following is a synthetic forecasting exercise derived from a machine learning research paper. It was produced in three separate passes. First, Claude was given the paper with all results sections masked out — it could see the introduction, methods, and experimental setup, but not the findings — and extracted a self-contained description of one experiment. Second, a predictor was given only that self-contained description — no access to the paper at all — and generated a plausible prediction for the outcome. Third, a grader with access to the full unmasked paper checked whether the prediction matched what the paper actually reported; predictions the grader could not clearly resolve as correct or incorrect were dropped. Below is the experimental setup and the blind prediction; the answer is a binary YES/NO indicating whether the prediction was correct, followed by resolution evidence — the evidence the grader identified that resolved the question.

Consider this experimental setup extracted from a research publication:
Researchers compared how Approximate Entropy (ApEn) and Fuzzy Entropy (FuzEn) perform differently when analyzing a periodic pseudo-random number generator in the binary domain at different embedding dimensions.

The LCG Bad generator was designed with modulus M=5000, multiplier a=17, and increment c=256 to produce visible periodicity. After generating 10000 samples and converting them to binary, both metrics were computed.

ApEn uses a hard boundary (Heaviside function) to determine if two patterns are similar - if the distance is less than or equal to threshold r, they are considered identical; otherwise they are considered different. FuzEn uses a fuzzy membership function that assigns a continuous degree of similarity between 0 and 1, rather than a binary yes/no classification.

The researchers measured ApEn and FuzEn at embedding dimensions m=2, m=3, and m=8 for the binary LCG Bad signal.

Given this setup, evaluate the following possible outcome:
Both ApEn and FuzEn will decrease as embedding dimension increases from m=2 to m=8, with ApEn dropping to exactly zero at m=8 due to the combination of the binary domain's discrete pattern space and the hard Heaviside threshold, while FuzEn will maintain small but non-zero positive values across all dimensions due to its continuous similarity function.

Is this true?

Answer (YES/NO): NO